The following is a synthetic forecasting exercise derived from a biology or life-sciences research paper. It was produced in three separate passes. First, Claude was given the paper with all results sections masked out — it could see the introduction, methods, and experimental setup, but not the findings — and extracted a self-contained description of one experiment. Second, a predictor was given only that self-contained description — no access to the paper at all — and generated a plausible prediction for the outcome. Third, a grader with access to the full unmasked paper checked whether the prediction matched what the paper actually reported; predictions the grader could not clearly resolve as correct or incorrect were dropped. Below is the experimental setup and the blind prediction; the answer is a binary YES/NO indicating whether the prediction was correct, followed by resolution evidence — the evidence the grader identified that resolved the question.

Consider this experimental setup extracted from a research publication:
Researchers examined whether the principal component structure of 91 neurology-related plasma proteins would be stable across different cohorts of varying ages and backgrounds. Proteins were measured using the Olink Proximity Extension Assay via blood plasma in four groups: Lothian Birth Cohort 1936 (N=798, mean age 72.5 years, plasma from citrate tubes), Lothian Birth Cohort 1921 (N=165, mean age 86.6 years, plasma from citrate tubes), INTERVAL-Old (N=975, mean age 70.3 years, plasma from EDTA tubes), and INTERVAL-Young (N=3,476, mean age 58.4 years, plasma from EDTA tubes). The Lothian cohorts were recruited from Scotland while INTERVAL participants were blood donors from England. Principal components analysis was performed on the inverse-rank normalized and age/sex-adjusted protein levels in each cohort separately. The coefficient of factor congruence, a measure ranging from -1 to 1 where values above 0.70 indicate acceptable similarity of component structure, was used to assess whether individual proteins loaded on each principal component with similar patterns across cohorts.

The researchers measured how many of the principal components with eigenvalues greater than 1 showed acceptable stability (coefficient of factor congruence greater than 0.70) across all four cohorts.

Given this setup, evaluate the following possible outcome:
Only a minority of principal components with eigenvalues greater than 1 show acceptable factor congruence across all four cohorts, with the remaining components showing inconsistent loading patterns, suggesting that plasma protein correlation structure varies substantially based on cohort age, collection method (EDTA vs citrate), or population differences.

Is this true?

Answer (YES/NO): YES